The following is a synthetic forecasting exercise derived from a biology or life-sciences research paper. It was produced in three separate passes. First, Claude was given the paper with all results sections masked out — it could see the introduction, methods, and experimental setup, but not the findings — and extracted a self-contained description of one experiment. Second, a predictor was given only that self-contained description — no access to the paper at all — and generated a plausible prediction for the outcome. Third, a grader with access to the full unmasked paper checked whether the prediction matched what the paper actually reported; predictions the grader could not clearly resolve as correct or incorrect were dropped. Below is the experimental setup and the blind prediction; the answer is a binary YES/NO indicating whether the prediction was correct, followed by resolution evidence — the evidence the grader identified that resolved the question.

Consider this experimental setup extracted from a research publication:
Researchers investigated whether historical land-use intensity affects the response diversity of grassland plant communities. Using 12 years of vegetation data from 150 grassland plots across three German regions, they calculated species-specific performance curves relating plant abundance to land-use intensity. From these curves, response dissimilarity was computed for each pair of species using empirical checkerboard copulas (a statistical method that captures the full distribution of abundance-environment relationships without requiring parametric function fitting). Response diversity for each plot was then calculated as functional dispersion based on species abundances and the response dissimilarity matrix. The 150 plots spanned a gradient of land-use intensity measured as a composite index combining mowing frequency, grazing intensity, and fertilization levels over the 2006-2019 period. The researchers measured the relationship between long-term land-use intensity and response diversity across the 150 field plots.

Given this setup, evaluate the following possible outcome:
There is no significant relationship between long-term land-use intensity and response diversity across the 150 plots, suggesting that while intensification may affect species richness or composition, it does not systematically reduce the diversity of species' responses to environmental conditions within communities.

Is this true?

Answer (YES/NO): NO